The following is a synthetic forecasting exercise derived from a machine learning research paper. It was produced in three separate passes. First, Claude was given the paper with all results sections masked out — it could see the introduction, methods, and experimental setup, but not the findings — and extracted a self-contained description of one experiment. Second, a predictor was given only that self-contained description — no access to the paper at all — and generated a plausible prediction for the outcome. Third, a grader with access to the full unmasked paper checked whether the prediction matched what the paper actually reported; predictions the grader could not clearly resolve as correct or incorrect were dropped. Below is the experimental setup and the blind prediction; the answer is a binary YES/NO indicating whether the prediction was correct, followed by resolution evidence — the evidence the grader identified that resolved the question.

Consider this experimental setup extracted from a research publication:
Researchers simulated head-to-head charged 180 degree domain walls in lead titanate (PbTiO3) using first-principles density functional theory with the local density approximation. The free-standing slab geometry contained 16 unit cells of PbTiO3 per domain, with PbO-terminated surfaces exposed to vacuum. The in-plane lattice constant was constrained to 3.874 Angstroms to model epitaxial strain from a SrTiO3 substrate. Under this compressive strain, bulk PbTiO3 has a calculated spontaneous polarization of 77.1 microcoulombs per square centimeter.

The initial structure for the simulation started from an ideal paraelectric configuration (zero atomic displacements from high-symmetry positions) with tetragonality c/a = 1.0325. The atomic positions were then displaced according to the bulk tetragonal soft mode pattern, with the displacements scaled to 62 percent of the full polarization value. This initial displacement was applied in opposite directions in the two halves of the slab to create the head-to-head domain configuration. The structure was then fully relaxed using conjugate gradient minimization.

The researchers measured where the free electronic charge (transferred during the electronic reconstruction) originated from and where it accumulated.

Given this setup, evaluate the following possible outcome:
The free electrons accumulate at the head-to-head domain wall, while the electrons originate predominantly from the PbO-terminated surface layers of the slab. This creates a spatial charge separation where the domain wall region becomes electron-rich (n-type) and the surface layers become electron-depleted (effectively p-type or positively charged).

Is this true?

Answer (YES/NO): YES